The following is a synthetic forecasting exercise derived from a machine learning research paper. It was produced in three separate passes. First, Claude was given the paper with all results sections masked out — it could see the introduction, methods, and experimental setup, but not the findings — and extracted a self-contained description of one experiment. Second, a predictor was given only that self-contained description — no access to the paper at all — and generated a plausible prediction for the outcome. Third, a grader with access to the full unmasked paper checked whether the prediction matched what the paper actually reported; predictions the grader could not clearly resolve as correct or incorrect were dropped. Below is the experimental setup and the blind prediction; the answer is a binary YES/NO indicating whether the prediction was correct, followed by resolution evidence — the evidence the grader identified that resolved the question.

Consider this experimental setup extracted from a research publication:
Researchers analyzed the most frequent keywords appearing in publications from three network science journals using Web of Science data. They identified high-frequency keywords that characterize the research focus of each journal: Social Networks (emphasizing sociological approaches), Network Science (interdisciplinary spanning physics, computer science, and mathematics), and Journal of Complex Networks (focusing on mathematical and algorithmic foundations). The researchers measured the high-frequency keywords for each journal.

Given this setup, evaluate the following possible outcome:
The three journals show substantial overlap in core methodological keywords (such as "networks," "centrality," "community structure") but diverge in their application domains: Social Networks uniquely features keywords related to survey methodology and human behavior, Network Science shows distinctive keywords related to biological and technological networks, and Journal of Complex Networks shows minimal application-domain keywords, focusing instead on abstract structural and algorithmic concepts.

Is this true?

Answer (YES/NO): NO